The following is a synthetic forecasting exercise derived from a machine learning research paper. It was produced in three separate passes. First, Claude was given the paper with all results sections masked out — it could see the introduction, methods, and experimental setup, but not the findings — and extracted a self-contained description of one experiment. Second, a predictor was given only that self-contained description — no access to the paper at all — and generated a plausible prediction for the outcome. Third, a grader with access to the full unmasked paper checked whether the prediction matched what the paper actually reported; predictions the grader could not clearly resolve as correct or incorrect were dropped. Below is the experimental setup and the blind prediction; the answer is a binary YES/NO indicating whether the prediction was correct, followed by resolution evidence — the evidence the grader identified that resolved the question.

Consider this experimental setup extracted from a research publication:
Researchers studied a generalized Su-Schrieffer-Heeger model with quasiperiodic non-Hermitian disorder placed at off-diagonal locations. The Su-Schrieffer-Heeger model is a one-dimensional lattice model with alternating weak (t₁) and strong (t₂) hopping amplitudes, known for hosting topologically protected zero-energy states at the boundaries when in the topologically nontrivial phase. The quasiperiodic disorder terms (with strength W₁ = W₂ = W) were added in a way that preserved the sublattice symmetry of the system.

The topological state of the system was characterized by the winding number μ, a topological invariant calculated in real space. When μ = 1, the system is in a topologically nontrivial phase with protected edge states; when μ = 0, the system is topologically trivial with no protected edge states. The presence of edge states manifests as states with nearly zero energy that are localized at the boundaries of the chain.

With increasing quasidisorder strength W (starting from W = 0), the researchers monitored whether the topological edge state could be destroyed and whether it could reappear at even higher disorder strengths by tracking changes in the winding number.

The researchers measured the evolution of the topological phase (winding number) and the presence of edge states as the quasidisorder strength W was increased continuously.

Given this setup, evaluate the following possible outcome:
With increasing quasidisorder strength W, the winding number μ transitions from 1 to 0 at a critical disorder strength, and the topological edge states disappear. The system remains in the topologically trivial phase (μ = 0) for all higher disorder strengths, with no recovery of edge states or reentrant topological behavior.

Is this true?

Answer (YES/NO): NO